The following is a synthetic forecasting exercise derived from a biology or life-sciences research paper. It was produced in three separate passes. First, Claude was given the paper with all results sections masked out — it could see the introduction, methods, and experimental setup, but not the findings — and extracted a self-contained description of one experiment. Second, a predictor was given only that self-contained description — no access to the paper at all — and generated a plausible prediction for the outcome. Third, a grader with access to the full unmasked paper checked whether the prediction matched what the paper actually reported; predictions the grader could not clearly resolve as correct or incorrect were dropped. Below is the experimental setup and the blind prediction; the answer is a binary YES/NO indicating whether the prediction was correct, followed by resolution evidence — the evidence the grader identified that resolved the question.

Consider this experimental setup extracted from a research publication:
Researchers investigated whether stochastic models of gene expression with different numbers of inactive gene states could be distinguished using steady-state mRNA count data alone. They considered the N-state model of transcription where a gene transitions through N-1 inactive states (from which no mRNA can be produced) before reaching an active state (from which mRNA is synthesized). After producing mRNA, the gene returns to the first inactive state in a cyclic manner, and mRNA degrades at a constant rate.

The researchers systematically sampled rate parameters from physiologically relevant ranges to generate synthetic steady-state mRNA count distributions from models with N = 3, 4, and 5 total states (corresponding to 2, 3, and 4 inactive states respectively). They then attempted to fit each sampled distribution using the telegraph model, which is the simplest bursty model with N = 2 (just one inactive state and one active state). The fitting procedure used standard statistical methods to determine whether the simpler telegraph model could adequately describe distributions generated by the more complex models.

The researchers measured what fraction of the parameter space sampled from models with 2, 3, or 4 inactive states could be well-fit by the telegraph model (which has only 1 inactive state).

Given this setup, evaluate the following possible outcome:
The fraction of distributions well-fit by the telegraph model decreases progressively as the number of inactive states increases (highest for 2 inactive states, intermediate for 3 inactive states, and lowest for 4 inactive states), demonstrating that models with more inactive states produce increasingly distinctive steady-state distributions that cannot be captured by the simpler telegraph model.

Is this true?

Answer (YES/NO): NO